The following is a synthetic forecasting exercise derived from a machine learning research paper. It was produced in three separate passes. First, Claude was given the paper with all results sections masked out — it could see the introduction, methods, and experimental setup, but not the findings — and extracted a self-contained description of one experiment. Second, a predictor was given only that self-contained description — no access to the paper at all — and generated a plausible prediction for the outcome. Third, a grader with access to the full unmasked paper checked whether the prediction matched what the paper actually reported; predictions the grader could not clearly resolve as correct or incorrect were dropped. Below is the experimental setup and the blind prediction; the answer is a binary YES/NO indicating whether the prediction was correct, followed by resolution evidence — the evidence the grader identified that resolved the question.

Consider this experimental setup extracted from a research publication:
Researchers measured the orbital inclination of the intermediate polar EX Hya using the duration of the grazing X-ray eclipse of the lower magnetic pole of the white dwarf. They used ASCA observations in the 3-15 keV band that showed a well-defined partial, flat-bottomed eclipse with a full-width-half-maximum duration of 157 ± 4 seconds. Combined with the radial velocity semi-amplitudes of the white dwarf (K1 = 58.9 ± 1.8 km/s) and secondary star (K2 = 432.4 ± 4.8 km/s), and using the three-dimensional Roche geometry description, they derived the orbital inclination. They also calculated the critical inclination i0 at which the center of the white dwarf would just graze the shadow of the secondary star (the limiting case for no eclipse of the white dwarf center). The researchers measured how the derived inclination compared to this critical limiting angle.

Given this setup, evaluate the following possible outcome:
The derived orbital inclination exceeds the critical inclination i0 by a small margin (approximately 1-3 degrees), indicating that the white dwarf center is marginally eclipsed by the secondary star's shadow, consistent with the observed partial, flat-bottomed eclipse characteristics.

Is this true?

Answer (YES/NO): NO